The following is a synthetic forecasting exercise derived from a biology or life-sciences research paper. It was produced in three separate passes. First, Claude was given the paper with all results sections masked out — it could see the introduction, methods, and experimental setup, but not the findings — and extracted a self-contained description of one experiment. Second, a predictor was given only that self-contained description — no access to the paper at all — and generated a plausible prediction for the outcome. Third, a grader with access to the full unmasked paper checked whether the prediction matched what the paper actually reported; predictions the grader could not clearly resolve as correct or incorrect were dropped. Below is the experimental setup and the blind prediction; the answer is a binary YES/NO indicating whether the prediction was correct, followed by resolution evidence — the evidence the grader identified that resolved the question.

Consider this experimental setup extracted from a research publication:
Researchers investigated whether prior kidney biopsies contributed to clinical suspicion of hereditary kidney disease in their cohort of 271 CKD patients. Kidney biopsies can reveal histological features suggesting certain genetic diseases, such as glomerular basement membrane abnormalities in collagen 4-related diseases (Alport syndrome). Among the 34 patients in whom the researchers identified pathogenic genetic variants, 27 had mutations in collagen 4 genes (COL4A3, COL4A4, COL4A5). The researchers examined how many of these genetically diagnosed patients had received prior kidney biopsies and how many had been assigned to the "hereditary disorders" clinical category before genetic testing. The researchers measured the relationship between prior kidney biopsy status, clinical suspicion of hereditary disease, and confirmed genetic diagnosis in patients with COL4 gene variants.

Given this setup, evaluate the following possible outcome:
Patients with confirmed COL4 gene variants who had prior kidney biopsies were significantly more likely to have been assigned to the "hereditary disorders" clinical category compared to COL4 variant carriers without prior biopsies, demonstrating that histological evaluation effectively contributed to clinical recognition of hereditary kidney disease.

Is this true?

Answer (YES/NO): NO